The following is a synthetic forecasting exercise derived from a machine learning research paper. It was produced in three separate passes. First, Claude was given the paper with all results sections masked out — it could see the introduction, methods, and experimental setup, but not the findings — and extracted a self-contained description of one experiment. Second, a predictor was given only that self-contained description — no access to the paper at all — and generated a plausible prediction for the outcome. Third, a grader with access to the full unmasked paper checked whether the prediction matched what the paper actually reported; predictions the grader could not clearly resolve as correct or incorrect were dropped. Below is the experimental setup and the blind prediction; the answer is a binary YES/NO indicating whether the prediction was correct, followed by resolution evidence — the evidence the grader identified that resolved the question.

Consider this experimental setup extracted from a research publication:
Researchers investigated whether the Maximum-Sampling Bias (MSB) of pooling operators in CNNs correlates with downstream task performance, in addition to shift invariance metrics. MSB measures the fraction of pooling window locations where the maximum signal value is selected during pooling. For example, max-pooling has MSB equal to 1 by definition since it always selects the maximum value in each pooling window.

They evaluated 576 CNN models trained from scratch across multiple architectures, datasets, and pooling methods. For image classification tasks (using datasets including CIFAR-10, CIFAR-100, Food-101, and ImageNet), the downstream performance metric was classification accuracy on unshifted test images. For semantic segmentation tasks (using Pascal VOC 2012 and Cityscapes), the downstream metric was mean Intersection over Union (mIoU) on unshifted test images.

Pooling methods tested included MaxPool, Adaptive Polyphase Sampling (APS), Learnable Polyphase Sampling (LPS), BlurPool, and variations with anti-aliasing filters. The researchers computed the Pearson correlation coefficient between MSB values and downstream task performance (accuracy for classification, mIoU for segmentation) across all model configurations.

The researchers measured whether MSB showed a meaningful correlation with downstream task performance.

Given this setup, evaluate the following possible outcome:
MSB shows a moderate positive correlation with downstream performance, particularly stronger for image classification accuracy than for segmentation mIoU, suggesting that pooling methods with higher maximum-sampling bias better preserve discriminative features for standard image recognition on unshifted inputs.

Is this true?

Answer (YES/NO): NO